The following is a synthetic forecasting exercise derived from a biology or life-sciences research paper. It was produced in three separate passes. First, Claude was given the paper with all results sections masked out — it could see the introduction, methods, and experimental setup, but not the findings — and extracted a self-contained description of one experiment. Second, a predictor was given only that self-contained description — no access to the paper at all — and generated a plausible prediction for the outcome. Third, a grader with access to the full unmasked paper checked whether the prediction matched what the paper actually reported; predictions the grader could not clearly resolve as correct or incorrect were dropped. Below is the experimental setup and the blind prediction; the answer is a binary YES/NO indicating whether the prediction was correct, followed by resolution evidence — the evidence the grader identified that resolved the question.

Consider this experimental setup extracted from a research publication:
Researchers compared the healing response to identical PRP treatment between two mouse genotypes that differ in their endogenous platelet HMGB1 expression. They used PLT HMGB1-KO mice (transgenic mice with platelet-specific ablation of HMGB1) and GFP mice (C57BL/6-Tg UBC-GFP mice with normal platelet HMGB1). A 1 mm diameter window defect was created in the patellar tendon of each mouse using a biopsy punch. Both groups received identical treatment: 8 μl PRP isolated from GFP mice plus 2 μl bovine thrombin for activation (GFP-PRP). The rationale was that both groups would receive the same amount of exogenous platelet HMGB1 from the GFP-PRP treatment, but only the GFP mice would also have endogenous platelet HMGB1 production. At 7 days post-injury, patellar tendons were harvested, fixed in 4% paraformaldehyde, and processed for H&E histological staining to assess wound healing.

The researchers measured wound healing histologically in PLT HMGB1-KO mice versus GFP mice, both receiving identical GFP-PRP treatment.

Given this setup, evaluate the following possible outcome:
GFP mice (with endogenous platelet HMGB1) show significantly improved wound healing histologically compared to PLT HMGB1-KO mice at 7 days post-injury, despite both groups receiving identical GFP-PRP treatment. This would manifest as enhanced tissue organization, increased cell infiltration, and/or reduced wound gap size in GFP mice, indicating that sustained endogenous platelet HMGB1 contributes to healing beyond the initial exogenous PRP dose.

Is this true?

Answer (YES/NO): YES